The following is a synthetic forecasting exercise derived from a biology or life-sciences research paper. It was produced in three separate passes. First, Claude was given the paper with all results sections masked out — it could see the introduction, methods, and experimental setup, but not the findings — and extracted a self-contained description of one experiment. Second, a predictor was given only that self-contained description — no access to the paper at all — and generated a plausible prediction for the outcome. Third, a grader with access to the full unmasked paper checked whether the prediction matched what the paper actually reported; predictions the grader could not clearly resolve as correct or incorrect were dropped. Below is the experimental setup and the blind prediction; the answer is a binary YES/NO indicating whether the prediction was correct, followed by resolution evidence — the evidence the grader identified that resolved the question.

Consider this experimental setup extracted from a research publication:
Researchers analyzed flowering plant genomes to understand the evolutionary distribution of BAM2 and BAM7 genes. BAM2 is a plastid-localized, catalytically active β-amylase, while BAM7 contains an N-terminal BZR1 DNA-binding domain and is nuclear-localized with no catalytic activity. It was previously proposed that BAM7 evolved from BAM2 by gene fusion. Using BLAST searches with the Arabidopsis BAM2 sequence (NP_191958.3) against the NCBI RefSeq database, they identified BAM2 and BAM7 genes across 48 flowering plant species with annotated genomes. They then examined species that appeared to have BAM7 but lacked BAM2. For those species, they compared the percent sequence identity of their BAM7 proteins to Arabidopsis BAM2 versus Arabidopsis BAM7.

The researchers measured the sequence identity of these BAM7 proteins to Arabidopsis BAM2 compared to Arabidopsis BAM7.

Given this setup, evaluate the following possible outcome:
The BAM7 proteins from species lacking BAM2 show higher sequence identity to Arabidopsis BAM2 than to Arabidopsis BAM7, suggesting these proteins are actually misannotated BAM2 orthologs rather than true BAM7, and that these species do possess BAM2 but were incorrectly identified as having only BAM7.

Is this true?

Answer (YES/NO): YES